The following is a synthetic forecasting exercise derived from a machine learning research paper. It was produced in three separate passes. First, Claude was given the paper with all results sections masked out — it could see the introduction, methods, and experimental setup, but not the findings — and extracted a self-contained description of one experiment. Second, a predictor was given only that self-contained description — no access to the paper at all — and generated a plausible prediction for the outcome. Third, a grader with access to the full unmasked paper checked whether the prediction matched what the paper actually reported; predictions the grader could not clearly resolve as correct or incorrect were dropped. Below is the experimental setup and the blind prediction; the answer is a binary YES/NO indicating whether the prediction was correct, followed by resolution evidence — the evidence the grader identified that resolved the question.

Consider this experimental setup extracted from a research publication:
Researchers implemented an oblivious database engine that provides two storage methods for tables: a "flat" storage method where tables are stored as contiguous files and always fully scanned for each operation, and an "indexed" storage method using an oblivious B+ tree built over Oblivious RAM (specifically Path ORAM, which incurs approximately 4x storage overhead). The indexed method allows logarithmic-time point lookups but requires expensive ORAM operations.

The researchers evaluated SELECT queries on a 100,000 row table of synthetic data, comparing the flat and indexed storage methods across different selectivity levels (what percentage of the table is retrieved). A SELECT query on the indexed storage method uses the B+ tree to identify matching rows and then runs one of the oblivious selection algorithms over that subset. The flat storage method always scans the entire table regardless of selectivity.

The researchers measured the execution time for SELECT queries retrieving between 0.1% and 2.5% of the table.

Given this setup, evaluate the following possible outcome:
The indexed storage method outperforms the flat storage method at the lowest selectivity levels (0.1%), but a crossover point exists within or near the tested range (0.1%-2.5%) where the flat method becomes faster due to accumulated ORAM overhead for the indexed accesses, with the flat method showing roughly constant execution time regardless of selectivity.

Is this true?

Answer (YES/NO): YES